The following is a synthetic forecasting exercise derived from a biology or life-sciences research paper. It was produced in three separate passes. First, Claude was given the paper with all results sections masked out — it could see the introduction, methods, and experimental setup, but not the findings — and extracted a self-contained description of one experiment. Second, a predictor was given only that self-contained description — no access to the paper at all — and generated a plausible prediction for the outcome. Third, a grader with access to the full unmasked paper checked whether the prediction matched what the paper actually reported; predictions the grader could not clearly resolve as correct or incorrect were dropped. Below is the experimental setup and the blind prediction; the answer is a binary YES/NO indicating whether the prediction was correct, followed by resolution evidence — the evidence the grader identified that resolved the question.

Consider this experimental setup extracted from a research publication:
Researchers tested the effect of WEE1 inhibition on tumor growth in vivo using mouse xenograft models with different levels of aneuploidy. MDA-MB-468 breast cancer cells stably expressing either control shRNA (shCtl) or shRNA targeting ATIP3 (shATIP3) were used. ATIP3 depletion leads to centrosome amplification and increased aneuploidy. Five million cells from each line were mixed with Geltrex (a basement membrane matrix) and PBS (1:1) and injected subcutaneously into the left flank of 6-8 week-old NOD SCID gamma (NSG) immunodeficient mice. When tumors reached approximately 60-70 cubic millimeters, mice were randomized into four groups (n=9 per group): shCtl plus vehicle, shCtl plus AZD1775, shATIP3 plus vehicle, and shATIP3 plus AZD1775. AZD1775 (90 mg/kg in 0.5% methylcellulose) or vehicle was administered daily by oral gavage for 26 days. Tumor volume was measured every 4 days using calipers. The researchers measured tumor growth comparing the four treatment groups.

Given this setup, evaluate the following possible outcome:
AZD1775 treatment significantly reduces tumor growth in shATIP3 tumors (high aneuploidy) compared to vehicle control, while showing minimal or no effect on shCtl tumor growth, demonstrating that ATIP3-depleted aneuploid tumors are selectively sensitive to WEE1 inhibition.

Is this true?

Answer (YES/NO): NO